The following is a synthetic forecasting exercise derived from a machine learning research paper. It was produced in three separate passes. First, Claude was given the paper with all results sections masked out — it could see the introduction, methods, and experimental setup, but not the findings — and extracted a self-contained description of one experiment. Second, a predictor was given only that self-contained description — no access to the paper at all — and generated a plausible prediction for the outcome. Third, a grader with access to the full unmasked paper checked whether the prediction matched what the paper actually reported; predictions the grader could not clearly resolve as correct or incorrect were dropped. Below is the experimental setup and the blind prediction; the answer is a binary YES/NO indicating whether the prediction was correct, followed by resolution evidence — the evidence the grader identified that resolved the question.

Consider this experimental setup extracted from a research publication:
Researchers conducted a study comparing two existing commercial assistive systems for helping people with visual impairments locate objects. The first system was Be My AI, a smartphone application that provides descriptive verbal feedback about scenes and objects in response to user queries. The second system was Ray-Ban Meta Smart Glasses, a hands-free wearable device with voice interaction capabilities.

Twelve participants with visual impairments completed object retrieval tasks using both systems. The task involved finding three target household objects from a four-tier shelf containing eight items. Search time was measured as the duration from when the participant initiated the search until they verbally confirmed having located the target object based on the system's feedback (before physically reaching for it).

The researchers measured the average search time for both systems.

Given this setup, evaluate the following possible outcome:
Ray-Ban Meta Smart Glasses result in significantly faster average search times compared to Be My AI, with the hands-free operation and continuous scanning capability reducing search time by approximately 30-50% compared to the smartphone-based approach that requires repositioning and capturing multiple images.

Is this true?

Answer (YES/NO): NO